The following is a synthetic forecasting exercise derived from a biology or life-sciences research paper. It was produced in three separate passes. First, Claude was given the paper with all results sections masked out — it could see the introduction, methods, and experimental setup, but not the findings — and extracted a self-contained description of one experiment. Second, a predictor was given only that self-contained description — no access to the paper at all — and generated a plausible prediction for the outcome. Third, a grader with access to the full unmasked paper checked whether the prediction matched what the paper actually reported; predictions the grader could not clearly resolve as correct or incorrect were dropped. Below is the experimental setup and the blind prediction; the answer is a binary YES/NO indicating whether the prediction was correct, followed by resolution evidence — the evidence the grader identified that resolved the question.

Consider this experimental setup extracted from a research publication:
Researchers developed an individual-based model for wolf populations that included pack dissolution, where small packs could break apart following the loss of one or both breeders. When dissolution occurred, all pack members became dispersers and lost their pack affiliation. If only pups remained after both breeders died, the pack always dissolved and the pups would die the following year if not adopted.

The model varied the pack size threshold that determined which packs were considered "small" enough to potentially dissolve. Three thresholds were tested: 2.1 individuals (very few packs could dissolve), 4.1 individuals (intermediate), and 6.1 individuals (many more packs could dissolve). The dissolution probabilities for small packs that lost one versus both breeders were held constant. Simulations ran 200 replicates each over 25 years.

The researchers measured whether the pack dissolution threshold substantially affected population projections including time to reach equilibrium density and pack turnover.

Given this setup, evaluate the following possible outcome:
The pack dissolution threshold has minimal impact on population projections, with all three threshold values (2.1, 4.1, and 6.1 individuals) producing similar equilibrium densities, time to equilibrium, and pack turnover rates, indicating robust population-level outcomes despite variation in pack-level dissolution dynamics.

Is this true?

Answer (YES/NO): NO